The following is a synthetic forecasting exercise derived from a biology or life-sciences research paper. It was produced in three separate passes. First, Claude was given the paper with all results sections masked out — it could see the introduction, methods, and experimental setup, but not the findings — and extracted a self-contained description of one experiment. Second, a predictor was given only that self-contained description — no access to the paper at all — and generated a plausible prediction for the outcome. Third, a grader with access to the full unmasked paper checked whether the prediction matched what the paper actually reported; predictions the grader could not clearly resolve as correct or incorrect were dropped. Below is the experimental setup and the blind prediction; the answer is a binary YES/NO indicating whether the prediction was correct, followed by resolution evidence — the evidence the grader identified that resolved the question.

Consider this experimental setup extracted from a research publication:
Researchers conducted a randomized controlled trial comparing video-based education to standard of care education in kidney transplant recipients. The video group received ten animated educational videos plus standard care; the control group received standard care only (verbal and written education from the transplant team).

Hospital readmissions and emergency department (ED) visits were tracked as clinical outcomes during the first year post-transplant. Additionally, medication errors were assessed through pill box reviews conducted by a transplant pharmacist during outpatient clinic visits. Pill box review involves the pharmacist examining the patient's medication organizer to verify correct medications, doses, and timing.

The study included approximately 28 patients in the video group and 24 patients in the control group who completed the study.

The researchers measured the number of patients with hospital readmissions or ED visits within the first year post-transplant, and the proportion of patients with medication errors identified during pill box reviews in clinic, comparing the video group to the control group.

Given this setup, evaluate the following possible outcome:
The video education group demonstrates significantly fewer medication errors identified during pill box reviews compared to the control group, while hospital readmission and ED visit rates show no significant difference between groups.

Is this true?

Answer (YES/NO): NO